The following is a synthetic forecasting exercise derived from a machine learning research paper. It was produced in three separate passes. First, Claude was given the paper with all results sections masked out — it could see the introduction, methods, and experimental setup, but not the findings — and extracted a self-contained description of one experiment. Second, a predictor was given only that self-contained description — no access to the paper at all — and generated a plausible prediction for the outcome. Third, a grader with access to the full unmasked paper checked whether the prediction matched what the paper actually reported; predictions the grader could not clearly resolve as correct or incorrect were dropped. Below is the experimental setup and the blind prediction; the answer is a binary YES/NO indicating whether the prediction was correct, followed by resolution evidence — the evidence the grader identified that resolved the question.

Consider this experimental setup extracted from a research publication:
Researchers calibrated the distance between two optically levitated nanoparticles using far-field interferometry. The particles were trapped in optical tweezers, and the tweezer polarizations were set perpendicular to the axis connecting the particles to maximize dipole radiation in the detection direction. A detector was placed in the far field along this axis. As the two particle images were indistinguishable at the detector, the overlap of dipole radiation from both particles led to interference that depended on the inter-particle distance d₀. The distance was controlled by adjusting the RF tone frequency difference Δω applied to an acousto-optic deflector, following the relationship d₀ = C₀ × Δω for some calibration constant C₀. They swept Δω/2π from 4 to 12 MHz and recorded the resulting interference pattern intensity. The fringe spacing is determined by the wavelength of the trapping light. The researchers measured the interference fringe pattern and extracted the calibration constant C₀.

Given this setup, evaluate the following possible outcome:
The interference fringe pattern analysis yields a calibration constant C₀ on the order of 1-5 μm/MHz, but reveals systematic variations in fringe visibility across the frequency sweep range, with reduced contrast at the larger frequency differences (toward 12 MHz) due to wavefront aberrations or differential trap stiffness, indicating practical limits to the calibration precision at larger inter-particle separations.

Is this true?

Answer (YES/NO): NO